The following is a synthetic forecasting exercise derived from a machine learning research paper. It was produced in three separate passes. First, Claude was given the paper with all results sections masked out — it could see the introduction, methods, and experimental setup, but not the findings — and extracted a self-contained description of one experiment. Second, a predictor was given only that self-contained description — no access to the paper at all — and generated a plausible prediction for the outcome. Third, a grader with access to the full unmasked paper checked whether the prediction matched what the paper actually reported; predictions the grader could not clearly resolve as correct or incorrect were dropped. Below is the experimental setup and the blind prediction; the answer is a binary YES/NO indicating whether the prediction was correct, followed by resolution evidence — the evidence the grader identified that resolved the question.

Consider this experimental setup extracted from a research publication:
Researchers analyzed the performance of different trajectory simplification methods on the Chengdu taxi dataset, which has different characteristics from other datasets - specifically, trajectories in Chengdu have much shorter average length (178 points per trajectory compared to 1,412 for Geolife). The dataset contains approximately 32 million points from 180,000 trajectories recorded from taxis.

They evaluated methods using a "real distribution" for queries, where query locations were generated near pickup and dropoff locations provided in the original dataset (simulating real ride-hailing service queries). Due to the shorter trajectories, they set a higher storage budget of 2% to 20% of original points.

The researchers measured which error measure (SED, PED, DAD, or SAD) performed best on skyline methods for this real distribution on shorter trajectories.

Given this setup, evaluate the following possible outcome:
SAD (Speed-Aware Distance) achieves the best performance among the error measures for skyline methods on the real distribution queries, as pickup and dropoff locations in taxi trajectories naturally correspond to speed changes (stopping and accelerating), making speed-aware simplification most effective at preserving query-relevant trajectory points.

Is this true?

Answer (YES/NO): NO